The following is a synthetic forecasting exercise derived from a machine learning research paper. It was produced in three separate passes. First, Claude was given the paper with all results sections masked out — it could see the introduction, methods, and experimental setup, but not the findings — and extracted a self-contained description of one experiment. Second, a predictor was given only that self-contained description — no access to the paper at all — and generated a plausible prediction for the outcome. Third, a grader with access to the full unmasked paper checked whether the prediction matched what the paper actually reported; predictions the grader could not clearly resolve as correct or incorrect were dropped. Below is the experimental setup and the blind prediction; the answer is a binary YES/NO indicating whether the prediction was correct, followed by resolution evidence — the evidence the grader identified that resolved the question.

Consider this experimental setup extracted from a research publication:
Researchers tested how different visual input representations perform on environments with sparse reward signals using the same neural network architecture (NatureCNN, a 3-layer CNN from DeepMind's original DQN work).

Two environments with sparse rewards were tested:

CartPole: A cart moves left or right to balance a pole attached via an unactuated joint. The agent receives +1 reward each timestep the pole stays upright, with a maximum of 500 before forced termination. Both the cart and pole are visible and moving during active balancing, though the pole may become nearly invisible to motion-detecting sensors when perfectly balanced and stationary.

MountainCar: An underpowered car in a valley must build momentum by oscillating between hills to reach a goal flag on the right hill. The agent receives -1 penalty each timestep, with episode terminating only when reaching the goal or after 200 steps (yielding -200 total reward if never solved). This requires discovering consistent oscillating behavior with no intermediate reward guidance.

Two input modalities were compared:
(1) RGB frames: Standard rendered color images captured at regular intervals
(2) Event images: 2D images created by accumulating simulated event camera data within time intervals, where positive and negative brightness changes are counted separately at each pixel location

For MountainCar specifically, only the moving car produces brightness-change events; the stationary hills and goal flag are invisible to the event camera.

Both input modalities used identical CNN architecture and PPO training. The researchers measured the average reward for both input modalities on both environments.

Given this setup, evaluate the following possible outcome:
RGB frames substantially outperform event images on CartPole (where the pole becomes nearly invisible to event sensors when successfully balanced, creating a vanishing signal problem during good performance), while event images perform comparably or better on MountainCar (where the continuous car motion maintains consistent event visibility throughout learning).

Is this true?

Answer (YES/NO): NO